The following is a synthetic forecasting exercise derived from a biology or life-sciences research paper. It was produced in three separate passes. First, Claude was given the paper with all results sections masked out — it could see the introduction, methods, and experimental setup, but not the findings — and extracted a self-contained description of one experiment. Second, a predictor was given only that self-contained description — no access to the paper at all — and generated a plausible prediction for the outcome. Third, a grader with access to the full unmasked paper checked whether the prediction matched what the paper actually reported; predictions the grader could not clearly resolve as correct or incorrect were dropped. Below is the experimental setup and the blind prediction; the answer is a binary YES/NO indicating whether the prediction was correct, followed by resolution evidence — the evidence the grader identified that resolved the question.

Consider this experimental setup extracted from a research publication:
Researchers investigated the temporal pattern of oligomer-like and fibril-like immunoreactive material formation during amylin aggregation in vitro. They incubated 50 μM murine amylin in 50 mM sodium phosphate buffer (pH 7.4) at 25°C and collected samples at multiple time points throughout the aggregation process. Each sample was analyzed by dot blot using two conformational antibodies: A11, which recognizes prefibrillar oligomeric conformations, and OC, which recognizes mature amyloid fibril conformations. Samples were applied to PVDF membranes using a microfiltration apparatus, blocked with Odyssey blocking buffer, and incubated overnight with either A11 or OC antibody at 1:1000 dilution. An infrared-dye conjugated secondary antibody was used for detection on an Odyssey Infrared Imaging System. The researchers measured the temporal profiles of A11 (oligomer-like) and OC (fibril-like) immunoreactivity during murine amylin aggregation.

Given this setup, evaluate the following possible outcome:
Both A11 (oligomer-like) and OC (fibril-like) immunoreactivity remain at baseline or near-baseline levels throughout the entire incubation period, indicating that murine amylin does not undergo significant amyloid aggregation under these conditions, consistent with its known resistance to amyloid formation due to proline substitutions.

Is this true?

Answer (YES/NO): NO